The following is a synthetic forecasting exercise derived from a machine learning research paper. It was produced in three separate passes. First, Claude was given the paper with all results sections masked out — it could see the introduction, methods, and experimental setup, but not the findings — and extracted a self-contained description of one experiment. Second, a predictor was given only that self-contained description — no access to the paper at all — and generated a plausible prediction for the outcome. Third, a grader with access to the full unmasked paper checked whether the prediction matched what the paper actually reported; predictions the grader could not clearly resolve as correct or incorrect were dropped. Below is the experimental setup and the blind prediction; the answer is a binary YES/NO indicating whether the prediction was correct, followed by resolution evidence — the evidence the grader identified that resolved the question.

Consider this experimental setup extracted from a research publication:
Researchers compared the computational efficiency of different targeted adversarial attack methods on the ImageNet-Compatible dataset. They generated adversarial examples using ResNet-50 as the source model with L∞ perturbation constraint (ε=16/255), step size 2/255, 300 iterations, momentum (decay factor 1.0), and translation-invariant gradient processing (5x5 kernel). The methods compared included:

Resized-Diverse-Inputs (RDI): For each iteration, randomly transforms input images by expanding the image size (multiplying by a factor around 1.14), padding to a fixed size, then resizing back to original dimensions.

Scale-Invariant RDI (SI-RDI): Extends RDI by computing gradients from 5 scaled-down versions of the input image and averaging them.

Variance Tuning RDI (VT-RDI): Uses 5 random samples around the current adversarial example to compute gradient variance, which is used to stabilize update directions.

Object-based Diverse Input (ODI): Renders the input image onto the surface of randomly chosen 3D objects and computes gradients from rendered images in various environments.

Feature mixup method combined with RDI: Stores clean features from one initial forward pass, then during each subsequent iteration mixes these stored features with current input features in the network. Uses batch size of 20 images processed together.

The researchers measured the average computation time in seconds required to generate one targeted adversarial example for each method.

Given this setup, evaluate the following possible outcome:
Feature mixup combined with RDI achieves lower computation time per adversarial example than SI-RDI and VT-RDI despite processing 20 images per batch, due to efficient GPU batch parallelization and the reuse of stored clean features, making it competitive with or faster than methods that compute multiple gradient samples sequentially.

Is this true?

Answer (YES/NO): YES